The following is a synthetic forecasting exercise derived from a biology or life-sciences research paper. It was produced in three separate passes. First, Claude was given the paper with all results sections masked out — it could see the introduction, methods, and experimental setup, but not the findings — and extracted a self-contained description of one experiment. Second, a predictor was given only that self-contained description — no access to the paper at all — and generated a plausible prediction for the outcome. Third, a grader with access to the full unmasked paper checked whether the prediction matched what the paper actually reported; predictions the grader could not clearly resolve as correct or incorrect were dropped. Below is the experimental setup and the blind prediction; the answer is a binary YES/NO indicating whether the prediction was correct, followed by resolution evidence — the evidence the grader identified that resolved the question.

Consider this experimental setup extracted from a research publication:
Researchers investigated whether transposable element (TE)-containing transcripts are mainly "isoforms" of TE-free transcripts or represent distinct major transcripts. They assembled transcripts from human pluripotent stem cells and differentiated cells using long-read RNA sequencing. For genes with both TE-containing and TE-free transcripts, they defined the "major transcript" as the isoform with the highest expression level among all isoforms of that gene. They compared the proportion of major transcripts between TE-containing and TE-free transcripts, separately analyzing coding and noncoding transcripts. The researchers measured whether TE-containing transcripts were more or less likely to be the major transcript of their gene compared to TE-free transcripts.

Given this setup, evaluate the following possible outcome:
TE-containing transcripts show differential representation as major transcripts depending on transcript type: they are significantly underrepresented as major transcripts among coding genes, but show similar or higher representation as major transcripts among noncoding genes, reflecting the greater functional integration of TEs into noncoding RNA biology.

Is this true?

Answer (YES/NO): YES